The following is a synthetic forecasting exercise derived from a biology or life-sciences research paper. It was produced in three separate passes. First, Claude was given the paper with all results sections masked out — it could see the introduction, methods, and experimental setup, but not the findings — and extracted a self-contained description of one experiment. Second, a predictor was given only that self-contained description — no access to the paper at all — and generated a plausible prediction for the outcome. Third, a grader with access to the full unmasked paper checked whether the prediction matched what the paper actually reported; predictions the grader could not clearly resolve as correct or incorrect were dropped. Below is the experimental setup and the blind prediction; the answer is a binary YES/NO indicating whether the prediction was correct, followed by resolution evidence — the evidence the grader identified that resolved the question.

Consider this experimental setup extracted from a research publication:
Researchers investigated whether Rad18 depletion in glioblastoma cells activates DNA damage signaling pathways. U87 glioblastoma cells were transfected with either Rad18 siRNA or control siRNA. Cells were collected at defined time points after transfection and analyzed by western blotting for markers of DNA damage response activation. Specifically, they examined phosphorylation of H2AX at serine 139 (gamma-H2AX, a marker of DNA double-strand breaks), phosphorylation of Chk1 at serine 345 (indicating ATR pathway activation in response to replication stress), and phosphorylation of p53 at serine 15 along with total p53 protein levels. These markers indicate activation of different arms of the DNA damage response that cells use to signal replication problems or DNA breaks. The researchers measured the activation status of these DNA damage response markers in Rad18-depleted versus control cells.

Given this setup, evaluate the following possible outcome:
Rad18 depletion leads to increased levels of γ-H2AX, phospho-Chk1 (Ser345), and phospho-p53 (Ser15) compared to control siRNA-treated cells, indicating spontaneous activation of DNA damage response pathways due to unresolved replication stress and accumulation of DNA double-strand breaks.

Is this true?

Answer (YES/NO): NO